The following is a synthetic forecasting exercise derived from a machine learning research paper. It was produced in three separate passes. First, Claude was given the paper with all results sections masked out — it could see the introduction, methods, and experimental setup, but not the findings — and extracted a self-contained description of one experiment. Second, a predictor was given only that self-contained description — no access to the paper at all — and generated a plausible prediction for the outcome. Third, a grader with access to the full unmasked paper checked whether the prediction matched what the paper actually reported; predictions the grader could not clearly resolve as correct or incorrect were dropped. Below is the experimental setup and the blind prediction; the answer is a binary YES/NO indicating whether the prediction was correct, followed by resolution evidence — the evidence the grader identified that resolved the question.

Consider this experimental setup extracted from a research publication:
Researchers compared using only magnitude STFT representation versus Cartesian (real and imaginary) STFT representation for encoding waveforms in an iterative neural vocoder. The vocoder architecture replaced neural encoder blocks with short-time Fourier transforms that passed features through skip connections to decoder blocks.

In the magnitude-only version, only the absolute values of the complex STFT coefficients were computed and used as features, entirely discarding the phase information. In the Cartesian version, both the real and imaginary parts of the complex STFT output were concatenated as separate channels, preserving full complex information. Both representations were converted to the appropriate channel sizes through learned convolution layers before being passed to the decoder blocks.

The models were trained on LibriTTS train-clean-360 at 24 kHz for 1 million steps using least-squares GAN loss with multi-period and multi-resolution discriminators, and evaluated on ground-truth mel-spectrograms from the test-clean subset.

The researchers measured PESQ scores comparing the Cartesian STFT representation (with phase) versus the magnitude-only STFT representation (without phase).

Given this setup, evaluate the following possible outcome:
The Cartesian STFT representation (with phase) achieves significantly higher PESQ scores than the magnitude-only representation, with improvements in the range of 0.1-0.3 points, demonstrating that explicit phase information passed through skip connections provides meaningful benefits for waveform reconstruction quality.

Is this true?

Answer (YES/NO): NO